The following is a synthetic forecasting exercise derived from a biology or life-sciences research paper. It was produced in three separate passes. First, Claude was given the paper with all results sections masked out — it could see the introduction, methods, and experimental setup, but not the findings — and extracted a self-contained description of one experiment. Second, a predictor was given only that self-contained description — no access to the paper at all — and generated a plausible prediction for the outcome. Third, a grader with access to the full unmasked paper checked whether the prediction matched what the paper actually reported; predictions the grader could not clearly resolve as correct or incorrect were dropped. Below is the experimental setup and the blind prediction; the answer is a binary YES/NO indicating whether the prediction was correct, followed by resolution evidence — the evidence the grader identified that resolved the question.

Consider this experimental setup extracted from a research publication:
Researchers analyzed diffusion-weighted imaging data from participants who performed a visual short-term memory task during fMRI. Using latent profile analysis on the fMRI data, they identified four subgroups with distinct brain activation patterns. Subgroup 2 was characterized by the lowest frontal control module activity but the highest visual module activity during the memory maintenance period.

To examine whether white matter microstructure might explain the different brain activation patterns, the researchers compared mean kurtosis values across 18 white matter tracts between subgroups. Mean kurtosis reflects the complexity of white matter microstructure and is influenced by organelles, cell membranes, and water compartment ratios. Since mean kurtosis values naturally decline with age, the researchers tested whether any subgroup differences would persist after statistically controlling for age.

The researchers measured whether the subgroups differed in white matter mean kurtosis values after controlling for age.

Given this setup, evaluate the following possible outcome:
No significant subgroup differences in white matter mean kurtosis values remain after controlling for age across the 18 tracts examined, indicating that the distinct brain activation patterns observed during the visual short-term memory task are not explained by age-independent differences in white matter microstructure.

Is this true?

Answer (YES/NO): NO